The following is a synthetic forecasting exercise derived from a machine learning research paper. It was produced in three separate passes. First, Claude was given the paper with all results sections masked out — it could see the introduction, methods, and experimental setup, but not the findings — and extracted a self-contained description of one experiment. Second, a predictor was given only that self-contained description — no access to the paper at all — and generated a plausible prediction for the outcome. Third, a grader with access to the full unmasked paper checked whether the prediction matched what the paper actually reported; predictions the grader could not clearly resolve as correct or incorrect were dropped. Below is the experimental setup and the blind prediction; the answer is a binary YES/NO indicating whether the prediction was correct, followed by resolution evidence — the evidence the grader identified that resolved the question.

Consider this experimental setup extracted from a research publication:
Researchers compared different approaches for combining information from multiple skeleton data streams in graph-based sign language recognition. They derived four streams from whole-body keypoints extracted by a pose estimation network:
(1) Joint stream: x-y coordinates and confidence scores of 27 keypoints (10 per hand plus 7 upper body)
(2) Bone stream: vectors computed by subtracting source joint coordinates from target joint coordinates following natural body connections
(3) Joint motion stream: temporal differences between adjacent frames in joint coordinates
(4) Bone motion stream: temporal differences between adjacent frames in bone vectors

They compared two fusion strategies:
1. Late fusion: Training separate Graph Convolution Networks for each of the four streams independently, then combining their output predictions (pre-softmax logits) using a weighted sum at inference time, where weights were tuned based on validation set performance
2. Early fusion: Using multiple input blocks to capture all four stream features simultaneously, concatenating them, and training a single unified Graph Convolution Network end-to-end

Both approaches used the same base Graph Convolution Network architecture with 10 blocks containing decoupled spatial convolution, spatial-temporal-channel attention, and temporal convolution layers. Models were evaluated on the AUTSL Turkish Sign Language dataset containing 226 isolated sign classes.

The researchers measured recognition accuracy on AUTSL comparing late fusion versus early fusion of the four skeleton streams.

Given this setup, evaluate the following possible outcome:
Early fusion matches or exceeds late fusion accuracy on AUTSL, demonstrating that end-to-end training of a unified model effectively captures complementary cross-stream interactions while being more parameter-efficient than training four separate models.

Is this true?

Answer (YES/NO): NO